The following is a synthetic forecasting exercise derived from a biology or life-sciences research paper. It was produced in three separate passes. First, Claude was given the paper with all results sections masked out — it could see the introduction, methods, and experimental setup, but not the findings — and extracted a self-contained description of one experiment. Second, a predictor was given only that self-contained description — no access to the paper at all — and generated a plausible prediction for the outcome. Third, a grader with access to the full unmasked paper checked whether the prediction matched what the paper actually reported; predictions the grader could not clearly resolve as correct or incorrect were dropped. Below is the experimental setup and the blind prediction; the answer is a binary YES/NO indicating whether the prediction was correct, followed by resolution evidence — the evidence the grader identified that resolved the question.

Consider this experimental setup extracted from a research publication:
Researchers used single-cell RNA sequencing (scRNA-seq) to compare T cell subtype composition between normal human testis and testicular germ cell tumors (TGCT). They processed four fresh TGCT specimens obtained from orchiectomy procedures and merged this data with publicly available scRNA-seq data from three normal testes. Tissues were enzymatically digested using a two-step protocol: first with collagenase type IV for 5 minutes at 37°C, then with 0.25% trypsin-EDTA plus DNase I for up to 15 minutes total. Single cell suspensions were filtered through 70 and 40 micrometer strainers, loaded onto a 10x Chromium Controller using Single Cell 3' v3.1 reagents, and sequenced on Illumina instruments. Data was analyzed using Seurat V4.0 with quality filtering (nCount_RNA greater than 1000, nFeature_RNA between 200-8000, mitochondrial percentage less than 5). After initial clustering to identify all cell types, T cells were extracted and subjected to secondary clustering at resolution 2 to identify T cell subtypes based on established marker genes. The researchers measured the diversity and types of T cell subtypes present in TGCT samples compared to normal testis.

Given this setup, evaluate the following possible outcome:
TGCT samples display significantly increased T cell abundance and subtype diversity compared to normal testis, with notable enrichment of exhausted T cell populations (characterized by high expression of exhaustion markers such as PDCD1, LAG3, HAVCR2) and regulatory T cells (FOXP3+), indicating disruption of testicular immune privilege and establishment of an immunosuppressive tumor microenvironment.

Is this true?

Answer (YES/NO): NO